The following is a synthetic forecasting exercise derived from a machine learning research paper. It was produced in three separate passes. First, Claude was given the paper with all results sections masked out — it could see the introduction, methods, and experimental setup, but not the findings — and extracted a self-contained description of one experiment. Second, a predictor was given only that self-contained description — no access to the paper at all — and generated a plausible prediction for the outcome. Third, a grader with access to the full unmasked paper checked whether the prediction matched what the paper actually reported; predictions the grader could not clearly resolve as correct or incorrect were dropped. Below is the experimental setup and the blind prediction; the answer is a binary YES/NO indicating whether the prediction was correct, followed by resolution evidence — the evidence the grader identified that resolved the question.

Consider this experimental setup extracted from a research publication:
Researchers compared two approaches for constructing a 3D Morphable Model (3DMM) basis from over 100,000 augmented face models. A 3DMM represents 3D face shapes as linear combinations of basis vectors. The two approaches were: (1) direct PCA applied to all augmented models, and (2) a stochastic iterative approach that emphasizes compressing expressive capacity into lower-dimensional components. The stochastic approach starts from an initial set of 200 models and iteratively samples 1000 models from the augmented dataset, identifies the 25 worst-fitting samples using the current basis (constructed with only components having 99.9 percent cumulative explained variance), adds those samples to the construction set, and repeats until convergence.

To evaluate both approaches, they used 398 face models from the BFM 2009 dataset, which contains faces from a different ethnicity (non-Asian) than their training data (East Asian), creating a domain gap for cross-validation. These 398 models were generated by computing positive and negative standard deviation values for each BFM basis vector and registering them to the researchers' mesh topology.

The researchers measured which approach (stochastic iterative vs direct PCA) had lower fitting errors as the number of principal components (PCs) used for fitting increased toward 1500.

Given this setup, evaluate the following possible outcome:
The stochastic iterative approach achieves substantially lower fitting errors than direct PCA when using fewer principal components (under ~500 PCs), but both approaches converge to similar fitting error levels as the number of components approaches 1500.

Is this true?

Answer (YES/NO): NO